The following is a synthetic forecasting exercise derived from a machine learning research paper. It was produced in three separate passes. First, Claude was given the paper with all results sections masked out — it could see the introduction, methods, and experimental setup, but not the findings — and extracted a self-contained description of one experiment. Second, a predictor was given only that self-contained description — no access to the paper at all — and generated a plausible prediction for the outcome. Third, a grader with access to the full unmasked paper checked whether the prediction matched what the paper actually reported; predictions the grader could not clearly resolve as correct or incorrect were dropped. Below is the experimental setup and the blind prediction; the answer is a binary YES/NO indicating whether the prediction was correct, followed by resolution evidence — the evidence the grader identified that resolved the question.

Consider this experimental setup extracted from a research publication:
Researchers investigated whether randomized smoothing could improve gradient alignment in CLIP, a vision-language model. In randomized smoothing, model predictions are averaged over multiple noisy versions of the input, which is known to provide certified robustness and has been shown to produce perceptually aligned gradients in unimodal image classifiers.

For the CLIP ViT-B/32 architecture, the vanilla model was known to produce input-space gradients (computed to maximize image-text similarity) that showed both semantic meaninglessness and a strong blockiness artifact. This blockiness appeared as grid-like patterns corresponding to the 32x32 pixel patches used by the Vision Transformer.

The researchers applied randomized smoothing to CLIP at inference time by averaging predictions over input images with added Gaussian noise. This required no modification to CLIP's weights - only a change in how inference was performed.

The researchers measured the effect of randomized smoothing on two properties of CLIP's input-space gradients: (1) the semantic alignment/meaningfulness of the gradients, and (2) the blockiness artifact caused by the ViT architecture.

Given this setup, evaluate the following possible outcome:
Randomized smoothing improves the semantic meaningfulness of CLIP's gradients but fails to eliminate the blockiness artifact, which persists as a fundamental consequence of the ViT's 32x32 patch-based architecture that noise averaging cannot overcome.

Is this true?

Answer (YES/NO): NO